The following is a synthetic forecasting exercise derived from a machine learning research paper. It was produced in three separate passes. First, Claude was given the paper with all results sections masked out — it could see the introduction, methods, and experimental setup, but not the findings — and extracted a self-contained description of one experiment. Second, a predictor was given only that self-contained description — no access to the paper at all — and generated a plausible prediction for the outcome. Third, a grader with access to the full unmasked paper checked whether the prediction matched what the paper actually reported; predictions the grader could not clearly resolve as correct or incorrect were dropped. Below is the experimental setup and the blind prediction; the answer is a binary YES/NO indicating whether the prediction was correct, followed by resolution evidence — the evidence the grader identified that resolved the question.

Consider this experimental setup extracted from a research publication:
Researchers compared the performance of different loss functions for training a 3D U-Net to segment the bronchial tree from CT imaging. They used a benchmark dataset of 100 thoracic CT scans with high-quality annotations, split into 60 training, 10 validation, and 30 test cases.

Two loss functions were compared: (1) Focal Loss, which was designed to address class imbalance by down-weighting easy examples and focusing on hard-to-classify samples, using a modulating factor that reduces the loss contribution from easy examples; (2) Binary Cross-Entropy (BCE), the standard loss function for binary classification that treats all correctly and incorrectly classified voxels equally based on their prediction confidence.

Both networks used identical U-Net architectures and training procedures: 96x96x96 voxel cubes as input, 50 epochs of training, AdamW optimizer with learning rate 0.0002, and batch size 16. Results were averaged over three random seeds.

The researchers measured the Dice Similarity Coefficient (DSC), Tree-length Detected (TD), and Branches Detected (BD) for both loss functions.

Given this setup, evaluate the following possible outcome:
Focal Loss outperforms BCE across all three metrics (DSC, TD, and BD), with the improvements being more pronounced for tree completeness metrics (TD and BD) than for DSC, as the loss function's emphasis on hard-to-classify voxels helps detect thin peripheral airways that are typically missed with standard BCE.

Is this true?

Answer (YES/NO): NO